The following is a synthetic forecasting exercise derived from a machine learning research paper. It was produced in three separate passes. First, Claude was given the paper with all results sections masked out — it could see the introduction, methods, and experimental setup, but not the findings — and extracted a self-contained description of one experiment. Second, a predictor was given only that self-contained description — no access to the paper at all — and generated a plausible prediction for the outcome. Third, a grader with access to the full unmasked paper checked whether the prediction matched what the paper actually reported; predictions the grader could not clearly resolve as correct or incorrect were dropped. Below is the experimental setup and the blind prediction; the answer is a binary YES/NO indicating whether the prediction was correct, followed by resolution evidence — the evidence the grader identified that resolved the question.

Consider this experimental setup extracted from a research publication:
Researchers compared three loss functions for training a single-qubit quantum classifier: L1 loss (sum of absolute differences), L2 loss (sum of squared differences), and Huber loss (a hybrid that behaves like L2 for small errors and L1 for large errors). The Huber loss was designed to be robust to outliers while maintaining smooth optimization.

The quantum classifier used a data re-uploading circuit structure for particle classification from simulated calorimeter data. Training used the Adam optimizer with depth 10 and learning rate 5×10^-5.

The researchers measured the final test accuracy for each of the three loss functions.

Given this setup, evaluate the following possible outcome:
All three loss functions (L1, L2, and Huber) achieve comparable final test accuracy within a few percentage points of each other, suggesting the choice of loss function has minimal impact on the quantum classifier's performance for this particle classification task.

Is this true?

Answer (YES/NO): YES